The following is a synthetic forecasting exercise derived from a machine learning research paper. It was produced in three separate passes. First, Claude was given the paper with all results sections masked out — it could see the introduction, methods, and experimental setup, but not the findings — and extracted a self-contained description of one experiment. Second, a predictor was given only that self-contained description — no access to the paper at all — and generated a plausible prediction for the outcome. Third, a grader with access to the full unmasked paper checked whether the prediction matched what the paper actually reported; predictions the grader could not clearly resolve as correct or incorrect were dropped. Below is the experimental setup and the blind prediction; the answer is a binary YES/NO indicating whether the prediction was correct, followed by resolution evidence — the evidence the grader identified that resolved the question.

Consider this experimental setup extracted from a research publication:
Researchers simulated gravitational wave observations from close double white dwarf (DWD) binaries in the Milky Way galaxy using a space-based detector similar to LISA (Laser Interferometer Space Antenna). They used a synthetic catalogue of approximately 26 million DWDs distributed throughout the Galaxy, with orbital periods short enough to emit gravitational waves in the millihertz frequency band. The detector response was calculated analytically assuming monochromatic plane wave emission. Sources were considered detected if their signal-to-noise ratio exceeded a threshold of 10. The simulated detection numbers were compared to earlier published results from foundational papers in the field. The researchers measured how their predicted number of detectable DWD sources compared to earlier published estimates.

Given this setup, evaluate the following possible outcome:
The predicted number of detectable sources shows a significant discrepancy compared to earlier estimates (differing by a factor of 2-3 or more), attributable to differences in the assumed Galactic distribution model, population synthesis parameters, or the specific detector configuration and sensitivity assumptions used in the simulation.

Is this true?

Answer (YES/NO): YES